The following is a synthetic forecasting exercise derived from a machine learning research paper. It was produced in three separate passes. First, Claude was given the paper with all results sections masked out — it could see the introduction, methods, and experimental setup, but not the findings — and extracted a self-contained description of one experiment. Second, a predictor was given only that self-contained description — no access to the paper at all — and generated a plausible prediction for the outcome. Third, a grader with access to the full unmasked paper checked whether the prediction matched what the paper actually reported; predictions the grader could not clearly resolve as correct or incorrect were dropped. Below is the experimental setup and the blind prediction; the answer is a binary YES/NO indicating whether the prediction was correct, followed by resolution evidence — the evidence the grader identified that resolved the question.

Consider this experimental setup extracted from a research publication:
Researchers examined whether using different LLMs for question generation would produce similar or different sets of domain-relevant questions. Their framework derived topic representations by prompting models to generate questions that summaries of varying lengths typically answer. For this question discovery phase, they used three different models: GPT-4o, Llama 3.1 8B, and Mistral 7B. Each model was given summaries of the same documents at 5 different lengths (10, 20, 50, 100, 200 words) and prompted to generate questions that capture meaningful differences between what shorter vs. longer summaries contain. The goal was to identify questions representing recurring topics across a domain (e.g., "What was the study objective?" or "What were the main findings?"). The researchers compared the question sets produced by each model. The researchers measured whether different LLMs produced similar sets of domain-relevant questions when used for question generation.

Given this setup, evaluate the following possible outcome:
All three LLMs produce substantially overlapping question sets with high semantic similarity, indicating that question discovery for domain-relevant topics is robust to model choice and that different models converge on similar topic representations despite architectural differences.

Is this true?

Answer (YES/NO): YES